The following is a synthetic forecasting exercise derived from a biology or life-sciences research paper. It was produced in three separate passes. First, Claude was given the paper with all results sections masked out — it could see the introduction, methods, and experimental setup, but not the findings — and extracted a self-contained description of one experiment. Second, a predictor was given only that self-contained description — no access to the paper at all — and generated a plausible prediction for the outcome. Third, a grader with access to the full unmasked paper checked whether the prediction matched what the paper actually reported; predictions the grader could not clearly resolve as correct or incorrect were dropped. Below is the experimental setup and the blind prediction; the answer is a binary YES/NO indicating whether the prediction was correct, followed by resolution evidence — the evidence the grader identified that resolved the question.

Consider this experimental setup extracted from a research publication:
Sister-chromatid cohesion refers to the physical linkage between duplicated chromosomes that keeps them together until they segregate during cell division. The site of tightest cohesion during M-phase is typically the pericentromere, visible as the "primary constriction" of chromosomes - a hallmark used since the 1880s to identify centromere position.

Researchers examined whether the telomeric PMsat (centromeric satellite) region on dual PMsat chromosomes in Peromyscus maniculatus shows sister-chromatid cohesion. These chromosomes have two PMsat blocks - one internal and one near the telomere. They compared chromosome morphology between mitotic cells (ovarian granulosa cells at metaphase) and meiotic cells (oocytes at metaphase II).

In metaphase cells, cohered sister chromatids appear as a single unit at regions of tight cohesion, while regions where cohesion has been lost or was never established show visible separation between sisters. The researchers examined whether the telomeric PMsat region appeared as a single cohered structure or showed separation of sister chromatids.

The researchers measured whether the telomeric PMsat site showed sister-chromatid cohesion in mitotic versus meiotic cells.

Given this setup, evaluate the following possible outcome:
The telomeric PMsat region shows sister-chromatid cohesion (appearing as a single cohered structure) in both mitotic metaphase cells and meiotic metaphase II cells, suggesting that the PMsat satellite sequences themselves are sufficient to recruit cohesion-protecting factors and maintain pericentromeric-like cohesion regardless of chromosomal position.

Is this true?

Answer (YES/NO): NO